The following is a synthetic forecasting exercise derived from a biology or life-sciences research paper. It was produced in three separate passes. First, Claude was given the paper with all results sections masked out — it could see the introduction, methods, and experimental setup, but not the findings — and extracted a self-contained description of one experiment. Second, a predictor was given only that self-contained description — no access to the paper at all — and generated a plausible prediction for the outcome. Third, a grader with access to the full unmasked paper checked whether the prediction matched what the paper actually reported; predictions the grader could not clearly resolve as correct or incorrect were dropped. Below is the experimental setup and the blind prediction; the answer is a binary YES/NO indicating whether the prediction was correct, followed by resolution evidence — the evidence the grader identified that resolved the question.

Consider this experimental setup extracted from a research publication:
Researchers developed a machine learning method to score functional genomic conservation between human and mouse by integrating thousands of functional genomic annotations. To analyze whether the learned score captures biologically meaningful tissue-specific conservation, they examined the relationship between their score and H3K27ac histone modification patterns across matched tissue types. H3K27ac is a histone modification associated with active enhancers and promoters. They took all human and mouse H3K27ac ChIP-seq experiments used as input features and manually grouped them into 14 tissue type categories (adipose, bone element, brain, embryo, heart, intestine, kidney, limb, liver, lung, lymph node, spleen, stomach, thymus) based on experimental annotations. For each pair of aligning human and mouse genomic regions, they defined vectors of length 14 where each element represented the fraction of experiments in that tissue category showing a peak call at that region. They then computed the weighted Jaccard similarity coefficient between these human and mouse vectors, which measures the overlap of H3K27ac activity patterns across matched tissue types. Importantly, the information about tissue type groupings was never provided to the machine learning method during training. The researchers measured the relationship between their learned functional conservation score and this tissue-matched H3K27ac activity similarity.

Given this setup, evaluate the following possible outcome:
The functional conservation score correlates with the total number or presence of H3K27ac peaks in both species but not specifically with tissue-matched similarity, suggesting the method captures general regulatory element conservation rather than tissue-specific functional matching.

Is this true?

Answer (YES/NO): NO